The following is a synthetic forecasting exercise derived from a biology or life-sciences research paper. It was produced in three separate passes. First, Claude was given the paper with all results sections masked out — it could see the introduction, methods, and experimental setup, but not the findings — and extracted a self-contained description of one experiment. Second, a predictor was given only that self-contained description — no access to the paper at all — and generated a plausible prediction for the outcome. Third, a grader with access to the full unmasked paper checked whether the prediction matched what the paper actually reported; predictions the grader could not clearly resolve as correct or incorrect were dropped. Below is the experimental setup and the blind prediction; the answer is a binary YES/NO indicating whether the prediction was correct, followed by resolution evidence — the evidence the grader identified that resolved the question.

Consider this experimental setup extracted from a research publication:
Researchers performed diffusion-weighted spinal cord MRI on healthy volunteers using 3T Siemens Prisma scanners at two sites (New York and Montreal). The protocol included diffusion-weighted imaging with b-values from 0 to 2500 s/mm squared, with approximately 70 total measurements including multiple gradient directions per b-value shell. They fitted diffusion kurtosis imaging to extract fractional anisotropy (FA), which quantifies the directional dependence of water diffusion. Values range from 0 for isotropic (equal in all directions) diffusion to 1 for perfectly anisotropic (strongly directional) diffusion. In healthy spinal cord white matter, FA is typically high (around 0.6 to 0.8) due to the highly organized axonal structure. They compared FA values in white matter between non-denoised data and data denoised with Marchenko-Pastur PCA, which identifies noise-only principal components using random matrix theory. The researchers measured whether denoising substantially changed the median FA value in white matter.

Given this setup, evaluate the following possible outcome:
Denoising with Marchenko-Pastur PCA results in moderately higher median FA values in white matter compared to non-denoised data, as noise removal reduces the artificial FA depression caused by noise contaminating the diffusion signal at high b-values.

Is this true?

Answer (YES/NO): NO